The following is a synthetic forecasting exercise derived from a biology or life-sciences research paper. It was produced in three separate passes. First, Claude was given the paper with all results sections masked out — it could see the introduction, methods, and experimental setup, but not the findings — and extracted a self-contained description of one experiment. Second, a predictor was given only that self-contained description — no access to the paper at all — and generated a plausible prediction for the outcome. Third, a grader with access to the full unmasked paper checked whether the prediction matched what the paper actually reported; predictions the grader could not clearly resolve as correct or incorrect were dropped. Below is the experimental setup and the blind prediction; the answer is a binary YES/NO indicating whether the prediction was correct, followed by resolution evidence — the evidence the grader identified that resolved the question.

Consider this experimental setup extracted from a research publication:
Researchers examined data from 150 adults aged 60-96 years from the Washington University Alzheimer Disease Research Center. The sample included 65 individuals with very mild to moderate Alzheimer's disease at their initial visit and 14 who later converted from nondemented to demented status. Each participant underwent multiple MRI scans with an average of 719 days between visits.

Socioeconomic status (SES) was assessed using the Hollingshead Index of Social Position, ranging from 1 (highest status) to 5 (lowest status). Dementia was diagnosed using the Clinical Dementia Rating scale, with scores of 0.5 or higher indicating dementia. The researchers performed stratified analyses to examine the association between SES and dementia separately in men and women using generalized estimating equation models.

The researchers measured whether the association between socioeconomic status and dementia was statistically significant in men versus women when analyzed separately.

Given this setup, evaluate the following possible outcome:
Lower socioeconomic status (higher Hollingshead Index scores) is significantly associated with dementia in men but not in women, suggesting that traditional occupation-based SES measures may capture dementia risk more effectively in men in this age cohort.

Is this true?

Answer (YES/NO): NO